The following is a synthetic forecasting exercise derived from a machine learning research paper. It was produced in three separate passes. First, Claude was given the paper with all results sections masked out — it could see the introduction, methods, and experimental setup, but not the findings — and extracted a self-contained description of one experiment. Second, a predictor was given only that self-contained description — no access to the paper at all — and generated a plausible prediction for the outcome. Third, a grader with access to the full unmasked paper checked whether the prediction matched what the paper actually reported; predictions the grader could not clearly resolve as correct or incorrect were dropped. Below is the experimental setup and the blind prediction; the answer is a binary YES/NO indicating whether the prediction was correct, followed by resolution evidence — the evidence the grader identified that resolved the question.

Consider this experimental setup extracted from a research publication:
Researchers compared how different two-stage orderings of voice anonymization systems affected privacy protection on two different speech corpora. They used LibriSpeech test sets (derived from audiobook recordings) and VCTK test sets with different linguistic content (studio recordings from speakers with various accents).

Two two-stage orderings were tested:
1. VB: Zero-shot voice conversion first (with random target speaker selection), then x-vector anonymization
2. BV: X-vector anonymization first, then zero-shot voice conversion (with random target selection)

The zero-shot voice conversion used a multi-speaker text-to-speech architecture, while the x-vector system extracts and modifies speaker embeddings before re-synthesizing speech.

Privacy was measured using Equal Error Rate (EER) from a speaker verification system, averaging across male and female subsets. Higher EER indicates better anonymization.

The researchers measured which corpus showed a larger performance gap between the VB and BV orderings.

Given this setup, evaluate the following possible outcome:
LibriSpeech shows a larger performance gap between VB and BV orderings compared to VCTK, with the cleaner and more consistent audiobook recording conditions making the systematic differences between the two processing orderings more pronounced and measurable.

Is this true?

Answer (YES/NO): YES